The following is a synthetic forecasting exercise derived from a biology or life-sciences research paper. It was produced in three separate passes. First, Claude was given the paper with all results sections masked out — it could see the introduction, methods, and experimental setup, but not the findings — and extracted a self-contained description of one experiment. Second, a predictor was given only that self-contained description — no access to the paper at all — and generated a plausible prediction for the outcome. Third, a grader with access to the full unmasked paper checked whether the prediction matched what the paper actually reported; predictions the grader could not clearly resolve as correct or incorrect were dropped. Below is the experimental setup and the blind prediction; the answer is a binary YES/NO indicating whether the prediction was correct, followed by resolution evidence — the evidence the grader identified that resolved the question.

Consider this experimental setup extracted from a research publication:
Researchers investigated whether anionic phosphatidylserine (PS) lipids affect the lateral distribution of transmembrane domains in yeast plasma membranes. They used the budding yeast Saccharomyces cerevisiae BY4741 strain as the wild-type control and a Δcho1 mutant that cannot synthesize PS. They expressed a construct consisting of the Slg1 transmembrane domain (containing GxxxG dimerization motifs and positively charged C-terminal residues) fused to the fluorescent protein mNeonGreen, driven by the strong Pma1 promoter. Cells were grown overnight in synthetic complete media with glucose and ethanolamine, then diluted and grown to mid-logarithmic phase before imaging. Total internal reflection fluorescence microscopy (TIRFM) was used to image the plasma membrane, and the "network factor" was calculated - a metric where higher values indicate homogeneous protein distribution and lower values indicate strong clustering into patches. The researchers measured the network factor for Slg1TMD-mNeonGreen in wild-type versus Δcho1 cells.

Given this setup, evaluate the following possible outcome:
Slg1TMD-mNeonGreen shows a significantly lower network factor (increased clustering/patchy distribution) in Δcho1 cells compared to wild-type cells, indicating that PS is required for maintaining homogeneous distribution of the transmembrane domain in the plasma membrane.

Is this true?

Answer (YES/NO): NO